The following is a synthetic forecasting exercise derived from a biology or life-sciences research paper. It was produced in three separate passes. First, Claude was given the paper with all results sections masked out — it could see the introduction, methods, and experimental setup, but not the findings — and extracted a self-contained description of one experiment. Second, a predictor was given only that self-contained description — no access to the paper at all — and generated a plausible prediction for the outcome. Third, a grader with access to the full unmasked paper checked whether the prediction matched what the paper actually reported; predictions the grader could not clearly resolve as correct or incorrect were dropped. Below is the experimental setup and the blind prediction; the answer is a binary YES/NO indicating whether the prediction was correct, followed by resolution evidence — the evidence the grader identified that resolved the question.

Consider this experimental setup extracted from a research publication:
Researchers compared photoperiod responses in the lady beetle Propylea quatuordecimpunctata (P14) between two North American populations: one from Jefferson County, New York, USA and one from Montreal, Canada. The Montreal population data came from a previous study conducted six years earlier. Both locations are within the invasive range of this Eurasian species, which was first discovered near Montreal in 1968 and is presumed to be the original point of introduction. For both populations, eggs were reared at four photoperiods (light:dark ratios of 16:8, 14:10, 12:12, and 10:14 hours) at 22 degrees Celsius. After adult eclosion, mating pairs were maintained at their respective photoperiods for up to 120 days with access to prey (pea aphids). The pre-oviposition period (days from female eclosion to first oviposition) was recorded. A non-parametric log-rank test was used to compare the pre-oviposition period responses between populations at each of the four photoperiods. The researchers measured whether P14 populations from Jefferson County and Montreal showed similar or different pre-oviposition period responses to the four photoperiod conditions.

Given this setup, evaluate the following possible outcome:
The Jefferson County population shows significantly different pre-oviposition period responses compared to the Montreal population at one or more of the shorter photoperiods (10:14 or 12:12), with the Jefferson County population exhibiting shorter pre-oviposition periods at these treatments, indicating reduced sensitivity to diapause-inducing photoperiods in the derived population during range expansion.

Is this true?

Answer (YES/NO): NO